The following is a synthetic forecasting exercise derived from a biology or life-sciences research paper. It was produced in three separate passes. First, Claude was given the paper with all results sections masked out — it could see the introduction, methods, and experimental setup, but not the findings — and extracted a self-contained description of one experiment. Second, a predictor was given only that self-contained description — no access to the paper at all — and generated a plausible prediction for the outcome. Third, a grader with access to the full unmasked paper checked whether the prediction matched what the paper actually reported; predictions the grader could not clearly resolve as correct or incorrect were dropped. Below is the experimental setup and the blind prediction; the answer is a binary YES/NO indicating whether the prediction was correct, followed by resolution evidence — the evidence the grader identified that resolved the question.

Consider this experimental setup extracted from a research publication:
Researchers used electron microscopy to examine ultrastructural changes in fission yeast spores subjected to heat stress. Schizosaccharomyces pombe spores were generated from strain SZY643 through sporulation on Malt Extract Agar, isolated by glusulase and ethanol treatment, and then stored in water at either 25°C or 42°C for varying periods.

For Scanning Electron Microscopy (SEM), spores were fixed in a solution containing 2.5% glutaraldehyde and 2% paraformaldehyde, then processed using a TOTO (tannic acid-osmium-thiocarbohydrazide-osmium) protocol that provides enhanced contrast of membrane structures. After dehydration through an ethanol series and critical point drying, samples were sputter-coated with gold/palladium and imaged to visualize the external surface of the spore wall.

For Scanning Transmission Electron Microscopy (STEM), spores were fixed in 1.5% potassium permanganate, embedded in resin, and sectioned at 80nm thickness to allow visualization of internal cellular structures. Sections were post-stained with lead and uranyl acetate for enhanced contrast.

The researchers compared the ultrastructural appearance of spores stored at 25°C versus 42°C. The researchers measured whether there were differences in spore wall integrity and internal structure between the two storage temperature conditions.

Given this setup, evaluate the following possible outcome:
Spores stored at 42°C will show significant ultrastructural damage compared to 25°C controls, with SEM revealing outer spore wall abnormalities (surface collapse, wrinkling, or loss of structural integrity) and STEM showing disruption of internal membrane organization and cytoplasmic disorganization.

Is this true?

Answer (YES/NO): NO